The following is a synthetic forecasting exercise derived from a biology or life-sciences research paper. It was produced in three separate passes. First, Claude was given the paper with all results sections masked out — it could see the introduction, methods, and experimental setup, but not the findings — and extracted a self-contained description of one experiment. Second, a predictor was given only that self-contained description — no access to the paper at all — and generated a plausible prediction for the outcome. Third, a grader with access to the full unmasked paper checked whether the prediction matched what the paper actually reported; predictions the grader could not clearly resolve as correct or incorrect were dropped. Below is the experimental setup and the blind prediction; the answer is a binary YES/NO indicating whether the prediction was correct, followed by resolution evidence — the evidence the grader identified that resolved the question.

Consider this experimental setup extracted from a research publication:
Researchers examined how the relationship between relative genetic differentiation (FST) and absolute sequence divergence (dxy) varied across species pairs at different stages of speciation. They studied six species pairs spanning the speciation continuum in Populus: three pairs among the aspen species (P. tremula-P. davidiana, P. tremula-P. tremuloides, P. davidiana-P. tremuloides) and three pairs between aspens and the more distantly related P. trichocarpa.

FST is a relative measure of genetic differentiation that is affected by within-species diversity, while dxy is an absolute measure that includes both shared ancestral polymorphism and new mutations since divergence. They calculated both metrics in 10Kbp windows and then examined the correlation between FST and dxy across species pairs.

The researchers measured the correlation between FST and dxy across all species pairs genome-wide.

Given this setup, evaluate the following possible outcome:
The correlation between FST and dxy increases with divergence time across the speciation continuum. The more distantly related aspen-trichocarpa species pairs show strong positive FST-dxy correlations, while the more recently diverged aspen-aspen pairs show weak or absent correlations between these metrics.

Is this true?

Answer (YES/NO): NO